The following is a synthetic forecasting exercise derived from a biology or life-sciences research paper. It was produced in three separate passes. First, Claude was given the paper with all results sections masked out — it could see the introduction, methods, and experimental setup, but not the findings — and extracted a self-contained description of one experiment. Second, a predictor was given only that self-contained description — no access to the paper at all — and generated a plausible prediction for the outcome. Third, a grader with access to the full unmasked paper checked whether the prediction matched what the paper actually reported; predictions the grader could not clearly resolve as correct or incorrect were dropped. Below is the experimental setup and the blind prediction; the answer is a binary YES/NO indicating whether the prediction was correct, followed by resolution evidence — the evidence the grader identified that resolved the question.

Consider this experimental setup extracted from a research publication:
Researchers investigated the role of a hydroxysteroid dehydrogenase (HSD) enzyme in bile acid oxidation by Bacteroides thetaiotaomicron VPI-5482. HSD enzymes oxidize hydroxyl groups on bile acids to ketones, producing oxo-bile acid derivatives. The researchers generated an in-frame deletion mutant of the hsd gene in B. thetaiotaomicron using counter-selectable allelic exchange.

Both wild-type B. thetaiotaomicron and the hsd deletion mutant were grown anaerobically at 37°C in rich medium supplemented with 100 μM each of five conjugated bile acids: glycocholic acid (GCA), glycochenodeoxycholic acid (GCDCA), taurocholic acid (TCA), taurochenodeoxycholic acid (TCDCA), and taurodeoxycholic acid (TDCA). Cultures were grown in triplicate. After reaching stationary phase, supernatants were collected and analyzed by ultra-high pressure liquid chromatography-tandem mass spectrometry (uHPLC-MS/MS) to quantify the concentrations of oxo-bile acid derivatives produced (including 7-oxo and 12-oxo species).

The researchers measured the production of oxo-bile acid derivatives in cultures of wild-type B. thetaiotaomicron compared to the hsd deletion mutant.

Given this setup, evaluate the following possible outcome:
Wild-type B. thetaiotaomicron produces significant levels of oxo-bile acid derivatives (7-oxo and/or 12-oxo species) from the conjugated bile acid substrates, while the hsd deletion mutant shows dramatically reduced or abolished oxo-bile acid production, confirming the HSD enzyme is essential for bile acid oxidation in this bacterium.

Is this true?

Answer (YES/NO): YES